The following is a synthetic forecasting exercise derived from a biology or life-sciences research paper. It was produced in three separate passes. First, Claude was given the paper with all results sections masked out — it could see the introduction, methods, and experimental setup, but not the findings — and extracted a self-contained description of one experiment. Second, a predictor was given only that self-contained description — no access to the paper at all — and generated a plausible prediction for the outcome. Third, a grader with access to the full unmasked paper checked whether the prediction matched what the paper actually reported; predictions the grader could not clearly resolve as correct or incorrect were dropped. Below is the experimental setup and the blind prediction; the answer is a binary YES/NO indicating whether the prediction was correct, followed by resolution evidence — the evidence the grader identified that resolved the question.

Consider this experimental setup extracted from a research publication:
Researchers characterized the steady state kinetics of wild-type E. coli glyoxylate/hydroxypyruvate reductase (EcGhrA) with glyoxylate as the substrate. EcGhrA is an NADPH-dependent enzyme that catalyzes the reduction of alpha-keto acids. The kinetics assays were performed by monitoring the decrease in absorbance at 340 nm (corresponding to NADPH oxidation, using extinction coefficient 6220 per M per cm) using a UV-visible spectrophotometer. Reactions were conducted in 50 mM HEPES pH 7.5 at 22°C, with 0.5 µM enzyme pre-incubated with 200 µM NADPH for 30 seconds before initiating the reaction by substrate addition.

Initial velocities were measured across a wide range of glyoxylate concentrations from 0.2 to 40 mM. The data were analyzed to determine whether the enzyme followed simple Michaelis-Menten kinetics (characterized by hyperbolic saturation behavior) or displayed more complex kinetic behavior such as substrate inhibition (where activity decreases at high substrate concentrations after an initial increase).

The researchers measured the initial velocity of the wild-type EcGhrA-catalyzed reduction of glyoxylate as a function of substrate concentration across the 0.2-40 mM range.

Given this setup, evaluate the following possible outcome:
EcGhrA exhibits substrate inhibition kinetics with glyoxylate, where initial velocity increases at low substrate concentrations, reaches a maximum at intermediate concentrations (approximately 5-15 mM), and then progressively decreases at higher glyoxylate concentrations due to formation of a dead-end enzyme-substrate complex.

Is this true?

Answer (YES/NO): NO